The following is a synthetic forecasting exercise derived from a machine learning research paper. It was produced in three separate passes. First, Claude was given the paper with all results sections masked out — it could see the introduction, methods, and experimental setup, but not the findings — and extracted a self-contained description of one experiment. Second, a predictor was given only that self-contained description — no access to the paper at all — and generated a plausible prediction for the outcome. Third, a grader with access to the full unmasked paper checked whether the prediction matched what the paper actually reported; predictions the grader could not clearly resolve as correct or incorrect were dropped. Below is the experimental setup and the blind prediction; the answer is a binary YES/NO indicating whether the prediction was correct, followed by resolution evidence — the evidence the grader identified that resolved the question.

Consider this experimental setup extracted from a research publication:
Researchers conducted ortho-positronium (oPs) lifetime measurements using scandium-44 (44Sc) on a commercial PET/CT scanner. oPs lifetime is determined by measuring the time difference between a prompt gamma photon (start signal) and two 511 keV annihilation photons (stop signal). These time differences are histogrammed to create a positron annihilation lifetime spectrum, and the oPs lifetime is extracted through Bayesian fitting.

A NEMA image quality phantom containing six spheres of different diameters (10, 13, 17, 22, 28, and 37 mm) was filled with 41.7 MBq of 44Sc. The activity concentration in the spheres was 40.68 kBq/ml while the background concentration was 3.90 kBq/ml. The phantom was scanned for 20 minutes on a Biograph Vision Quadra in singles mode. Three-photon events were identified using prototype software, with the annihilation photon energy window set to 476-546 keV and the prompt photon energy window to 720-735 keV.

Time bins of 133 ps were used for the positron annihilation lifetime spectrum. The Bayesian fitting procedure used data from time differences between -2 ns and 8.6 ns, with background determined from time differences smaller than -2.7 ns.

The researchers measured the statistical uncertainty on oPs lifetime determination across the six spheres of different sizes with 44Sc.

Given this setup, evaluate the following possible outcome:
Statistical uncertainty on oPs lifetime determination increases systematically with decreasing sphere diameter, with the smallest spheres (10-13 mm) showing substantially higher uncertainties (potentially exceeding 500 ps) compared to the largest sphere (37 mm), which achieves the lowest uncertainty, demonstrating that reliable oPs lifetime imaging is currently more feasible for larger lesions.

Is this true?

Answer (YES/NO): NO